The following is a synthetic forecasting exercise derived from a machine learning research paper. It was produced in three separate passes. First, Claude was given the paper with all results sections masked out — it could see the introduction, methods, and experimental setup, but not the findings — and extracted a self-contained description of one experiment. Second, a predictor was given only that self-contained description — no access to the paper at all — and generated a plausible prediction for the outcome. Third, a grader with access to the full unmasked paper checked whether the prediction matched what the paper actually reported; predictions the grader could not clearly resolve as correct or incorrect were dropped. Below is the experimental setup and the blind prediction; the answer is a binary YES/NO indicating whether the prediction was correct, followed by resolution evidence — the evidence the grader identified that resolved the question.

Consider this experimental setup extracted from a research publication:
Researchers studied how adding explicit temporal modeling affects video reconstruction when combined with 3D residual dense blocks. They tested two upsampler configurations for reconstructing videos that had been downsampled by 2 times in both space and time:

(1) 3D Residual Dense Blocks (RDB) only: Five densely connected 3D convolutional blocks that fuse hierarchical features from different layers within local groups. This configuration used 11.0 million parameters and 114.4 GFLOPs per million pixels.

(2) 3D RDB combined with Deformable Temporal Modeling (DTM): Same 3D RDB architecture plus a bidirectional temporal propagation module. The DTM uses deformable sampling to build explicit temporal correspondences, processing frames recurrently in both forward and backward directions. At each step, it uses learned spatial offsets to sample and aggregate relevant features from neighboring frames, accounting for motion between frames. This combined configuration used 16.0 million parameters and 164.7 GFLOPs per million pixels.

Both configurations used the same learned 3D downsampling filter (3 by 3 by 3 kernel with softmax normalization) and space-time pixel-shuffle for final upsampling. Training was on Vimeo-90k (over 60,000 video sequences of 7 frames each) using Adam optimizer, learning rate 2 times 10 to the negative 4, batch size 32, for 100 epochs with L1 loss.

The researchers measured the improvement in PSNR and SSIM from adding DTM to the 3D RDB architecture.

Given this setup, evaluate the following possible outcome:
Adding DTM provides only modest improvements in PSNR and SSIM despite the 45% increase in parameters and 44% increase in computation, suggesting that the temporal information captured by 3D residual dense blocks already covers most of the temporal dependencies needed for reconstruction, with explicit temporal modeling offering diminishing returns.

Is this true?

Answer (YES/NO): NO